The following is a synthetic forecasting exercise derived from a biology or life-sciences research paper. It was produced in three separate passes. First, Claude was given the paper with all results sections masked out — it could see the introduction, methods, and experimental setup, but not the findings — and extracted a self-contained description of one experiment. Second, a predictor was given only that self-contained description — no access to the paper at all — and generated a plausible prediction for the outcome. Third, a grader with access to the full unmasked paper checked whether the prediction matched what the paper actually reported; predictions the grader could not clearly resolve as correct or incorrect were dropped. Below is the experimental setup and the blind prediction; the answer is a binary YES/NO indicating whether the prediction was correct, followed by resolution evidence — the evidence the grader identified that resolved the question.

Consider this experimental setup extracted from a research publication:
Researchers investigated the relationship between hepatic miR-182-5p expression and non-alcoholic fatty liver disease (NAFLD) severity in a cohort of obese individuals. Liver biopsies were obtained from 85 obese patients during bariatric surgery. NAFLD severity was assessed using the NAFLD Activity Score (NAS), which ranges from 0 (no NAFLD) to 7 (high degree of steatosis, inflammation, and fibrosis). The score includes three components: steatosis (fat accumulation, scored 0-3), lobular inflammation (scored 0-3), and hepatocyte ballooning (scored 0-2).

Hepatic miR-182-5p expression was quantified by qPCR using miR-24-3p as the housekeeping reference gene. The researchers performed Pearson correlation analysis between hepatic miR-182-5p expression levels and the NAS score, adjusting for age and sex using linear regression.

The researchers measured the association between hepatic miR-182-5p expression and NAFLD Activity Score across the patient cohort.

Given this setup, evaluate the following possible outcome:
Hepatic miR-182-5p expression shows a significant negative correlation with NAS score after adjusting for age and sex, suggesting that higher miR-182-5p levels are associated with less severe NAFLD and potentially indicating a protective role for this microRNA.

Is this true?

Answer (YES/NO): NO